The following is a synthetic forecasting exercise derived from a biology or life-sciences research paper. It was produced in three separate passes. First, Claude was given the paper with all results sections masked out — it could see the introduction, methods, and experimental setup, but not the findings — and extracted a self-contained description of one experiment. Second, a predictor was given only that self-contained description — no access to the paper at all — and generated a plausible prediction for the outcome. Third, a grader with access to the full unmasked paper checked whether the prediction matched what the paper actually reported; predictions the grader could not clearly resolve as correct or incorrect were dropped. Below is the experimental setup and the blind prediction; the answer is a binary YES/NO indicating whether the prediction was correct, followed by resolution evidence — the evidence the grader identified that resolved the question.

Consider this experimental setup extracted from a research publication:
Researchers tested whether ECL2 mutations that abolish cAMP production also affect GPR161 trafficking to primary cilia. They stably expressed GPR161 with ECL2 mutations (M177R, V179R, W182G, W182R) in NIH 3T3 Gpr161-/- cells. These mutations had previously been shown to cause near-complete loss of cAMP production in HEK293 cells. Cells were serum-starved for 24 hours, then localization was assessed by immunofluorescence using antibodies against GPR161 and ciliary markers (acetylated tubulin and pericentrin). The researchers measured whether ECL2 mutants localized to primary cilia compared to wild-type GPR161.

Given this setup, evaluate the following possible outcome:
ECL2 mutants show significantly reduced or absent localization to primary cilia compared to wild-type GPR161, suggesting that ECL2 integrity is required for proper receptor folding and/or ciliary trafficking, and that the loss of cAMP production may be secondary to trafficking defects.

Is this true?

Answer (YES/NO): YES